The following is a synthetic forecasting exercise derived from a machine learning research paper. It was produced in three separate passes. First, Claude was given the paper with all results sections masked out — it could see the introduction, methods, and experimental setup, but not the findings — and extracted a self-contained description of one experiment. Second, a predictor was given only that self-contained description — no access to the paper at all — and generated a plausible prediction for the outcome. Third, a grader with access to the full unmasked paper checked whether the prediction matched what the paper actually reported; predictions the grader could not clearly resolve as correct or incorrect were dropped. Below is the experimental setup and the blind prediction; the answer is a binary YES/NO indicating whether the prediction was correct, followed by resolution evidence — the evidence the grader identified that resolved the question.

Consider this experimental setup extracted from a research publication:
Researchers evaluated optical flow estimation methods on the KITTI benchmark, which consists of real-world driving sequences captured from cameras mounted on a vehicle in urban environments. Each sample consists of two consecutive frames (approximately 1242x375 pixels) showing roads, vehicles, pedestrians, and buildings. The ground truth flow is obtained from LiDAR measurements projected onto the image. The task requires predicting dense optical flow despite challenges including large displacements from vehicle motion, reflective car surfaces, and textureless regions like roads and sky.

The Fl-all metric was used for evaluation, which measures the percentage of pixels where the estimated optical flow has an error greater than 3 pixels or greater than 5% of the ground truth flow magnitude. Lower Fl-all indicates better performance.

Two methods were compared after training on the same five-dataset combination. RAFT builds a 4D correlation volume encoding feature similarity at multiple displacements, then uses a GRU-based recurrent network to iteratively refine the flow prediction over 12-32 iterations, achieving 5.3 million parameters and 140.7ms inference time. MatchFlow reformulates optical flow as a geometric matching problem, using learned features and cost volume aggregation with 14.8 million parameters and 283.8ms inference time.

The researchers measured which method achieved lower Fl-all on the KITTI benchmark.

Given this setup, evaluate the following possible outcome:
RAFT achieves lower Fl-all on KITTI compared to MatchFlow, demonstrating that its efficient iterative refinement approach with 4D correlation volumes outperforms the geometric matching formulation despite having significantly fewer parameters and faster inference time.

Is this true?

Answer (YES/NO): NO